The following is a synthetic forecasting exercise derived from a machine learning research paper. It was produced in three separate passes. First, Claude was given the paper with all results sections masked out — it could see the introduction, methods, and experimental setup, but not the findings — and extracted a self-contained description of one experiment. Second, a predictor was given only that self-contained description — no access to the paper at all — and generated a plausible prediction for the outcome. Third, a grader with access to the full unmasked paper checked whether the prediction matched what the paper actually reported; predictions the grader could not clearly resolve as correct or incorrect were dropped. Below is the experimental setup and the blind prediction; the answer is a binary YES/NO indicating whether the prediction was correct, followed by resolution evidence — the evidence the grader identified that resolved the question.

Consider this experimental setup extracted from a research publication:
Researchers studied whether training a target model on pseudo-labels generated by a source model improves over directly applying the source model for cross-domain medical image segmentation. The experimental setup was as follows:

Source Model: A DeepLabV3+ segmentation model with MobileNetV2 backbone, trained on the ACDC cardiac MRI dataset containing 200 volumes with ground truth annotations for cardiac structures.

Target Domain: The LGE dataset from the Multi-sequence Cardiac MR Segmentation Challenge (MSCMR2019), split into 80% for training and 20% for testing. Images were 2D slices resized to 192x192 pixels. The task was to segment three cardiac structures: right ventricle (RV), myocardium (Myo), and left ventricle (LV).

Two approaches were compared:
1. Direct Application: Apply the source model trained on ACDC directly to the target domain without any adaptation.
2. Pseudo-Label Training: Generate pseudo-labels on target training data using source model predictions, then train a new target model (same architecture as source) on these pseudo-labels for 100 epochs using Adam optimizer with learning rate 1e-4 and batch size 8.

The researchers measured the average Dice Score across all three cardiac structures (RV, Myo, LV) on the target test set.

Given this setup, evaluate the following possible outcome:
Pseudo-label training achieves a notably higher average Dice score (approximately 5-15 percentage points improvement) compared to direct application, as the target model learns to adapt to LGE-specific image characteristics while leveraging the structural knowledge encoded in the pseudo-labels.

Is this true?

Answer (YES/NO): NO